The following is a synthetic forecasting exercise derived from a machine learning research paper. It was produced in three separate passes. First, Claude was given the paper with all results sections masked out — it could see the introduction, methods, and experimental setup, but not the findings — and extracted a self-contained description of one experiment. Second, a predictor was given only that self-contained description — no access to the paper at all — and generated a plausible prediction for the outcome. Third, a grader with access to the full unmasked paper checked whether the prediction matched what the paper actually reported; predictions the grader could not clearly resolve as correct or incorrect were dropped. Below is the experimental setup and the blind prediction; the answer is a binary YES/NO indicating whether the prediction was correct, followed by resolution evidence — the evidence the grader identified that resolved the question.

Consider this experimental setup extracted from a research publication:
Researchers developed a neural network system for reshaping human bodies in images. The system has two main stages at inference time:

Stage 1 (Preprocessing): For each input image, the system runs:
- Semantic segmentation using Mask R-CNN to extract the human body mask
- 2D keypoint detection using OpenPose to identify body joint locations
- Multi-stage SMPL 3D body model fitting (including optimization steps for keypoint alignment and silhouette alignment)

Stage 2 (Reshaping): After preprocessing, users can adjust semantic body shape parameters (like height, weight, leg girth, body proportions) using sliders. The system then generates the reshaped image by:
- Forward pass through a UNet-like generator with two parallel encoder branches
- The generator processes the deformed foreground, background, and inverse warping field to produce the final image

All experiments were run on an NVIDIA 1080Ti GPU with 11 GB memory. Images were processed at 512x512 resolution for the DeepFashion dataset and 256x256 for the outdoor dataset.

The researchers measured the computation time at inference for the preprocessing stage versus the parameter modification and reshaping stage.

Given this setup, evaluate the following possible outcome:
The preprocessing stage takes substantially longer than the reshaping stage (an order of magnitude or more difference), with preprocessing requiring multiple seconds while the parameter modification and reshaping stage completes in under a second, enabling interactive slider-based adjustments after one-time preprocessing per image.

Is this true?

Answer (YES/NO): YES